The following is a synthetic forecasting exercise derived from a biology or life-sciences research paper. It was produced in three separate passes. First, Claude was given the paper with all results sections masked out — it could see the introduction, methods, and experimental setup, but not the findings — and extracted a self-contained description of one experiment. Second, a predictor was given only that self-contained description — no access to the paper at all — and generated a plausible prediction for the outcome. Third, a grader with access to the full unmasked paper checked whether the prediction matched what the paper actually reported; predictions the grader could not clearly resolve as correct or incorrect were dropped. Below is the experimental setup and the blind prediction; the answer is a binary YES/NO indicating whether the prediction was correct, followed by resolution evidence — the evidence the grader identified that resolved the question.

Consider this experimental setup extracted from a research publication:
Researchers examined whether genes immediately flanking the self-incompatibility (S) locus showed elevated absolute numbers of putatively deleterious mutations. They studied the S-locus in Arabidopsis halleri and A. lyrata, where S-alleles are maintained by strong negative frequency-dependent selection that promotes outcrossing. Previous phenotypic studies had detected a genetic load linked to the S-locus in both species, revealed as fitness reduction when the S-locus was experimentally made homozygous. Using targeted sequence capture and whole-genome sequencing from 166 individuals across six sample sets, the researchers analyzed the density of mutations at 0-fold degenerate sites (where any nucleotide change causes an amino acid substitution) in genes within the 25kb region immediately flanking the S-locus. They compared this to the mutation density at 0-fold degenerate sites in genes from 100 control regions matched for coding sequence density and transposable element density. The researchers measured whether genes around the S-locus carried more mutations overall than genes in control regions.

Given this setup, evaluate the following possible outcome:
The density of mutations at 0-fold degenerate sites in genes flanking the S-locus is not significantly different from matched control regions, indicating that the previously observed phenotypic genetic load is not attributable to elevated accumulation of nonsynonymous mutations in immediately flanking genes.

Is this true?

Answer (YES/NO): NO